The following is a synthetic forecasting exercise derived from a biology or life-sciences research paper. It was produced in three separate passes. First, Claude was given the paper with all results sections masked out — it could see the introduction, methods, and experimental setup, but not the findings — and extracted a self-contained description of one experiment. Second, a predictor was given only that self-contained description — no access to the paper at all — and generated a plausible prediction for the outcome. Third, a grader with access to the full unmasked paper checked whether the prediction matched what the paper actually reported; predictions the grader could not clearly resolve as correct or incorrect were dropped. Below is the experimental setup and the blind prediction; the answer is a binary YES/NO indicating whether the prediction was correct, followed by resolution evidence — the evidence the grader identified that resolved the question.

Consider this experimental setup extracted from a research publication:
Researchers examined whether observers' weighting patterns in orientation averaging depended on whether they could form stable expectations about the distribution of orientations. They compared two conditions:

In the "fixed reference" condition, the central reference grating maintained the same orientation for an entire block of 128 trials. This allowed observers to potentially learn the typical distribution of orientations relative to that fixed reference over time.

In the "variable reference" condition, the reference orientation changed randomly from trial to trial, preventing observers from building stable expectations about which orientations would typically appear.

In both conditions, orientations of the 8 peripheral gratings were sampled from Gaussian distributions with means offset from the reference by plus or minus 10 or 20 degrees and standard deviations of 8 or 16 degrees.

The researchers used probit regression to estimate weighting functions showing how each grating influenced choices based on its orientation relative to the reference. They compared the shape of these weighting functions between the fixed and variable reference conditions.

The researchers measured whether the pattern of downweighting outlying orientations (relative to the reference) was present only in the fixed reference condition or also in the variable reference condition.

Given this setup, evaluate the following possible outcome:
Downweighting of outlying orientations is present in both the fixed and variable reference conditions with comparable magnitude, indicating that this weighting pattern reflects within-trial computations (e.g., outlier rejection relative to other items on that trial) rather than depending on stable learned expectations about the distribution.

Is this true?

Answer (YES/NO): YES